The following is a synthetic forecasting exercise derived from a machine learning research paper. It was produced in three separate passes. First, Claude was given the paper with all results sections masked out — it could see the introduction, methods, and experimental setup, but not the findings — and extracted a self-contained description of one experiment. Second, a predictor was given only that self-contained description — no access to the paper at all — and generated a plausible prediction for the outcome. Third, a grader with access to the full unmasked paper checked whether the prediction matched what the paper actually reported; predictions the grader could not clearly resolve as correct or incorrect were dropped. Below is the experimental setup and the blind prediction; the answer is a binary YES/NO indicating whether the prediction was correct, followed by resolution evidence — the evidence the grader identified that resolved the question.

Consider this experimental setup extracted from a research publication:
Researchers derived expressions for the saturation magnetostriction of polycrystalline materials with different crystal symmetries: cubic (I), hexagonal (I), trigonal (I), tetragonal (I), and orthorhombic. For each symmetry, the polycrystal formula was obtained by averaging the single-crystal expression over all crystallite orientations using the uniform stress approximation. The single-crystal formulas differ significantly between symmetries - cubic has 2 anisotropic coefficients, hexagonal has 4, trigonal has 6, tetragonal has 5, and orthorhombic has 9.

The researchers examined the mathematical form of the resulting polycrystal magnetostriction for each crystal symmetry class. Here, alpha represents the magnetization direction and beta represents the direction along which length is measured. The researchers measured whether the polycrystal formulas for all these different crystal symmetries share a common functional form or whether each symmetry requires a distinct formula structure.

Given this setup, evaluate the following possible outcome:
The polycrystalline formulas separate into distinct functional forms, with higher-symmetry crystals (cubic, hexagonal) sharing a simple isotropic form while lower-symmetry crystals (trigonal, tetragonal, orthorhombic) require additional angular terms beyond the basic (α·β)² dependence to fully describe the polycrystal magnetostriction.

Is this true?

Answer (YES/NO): NO